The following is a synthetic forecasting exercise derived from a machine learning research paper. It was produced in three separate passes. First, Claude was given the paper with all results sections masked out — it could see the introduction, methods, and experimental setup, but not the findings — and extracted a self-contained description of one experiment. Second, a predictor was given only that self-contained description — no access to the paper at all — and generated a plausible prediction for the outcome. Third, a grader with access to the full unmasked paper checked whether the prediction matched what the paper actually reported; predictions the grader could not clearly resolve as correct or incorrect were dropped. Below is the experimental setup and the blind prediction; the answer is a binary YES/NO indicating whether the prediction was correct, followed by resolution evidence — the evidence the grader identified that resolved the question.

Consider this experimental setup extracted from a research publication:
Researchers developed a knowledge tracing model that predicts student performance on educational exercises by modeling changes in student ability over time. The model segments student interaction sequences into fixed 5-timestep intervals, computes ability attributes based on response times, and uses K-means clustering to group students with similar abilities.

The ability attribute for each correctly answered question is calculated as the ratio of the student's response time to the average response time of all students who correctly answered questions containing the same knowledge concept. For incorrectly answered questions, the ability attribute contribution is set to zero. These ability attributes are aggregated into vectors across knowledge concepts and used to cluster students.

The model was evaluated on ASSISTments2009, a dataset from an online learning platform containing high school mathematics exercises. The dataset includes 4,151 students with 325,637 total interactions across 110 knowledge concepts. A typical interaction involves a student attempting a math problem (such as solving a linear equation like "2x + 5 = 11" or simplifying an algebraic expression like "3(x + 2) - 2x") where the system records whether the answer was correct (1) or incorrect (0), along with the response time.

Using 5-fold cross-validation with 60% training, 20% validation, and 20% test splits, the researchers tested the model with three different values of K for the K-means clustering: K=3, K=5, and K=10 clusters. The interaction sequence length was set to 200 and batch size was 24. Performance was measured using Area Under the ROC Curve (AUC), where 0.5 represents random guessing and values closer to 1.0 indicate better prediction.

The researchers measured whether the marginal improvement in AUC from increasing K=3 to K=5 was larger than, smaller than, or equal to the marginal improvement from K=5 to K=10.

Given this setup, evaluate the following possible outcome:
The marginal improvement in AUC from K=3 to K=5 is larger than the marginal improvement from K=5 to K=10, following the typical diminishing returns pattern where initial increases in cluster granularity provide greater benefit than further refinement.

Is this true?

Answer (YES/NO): NO